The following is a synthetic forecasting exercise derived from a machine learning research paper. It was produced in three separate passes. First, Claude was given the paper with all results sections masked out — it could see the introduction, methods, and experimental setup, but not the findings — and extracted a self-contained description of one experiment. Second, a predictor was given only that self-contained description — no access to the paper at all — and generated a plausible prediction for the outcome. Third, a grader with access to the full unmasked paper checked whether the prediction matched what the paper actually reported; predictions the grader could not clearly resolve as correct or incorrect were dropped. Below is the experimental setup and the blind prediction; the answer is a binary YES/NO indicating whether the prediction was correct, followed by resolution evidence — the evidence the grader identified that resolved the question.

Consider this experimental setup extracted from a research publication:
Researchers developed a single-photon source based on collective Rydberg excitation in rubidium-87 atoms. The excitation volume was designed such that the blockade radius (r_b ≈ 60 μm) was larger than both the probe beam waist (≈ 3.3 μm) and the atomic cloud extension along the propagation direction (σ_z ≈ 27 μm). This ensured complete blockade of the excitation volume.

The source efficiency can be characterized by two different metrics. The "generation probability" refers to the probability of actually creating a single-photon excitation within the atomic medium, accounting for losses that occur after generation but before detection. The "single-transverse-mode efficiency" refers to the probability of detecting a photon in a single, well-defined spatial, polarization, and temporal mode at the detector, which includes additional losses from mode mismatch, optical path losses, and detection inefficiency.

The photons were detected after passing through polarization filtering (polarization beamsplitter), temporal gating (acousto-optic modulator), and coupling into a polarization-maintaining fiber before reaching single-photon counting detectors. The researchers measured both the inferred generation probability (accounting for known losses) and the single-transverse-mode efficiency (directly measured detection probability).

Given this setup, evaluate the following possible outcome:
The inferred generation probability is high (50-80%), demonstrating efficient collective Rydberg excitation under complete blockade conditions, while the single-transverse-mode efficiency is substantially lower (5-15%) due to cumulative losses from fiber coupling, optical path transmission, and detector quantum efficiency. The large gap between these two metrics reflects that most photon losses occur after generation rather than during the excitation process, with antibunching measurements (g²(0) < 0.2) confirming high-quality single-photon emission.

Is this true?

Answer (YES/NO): NO